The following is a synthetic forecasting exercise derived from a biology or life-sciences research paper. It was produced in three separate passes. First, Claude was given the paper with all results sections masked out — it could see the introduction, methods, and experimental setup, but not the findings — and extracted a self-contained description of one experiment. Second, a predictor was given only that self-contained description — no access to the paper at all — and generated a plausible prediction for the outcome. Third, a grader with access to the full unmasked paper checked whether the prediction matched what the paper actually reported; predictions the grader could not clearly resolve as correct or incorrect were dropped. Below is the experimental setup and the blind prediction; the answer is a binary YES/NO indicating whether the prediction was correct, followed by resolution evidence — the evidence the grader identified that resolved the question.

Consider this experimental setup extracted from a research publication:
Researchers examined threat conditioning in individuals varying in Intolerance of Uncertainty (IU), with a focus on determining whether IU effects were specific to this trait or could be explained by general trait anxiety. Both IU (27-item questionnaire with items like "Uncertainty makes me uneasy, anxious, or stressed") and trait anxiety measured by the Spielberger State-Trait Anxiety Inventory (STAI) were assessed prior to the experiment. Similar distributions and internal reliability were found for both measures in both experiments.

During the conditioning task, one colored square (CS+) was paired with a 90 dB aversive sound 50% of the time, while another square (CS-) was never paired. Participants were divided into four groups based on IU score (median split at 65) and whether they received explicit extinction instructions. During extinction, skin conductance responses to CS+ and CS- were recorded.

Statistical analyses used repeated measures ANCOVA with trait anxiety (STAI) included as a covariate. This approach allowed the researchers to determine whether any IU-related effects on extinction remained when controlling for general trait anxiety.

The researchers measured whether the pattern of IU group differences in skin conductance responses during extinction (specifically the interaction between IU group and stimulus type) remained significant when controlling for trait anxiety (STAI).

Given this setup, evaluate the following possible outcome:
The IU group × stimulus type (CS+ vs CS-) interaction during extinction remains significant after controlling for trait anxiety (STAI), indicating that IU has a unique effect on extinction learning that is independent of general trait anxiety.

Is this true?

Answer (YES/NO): YES